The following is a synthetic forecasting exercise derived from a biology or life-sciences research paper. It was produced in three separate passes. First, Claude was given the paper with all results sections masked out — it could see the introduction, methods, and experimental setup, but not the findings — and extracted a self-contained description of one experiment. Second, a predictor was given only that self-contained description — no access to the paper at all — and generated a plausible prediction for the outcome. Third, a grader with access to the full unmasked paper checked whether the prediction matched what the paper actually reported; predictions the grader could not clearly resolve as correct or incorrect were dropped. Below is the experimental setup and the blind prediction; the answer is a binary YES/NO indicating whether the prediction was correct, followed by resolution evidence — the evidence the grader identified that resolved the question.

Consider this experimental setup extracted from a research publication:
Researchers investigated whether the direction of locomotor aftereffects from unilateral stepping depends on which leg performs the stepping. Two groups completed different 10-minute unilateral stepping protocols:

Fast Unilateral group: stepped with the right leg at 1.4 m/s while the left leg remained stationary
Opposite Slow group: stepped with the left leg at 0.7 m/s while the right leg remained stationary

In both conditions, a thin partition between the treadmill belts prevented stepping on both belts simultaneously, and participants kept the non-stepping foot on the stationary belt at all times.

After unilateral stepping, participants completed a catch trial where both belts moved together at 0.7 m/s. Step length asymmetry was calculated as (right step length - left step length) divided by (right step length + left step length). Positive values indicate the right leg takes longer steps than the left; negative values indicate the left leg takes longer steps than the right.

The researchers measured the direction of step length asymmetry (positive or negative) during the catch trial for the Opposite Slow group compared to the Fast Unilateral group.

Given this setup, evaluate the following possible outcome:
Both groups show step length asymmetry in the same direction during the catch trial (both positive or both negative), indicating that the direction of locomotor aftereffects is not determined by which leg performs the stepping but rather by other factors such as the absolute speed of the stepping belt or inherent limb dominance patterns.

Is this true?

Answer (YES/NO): NO